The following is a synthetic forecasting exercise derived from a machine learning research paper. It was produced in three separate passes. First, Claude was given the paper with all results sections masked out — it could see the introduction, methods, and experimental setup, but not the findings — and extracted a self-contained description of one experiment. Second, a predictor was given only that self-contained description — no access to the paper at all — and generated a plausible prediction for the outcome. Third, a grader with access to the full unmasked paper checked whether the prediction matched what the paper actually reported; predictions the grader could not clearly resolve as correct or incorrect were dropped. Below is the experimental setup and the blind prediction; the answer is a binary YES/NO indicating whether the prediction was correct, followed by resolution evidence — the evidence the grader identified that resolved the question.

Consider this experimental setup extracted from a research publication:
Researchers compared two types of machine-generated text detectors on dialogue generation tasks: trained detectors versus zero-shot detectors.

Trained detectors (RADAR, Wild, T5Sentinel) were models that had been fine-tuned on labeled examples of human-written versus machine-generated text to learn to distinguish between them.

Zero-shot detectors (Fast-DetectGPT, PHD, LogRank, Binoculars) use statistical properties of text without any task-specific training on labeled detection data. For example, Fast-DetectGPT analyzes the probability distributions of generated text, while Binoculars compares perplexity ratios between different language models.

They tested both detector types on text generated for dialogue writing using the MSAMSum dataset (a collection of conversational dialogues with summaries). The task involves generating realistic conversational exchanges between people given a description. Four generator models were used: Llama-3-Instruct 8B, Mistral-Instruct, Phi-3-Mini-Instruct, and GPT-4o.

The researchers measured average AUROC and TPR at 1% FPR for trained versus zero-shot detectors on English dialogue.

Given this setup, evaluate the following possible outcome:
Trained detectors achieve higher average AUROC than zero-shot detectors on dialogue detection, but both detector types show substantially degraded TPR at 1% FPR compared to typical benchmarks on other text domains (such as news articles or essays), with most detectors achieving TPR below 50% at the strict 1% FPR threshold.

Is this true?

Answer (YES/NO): NO